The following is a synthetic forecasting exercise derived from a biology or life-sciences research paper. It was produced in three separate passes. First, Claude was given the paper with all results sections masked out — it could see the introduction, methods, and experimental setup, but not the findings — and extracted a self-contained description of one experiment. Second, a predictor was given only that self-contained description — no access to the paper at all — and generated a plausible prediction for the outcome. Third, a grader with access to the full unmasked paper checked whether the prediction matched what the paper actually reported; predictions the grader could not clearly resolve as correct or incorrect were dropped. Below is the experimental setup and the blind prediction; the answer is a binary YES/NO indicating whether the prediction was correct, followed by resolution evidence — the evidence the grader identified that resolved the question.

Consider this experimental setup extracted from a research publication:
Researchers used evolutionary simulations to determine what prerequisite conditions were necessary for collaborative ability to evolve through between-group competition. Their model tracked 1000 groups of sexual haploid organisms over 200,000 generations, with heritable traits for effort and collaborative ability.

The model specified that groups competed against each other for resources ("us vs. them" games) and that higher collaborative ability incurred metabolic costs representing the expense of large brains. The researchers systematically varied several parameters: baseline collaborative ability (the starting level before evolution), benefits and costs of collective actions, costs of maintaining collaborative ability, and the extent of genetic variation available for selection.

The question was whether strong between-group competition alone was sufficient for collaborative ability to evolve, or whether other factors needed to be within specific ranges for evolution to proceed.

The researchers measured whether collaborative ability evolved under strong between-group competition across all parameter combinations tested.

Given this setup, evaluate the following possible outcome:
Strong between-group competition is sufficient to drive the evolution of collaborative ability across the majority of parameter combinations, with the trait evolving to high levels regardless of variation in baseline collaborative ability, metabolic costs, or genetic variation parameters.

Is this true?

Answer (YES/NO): NO